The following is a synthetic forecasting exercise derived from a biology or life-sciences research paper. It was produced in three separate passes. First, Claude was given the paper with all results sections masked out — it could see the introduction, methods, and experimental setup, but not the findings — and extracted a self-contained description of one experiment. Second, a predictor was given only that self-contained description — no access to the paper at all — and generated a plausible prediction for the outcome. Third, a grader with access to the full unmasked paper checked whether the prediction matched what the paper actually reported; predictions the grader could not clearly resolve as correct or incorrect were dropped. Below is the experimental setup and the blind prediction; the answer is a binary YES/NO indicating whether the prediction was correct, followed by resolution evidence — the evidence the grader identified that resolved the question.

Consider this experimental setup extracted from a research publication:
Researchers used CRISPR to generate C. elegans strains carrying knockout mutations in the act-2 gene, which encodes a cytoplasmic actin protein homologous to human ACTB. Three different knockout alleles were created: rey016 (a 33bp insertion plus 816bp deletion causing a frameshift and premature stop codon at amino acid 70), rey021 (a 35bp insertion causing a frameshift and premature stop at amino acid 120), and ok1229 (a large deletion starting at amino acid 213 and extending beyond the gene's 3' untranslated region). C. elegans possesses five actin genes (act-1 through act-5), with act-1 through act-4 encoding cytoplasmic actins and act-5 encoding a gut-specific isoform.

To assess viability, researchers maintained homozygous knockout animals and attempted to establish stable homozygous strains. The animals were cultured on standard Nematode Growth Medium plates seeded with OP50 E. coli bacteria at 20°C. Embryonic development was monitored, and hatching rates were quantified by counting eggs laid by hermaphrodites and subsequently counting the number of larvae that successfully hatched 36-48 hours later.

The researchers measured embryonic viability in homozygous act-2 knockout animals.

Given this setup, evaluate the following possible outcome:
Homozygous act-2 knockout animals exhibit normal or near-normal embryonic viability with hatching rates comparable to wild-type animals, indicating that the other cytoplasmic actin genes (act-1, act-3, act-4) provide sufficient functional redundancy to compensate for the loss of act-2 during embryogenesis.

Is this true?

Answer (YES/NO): NO